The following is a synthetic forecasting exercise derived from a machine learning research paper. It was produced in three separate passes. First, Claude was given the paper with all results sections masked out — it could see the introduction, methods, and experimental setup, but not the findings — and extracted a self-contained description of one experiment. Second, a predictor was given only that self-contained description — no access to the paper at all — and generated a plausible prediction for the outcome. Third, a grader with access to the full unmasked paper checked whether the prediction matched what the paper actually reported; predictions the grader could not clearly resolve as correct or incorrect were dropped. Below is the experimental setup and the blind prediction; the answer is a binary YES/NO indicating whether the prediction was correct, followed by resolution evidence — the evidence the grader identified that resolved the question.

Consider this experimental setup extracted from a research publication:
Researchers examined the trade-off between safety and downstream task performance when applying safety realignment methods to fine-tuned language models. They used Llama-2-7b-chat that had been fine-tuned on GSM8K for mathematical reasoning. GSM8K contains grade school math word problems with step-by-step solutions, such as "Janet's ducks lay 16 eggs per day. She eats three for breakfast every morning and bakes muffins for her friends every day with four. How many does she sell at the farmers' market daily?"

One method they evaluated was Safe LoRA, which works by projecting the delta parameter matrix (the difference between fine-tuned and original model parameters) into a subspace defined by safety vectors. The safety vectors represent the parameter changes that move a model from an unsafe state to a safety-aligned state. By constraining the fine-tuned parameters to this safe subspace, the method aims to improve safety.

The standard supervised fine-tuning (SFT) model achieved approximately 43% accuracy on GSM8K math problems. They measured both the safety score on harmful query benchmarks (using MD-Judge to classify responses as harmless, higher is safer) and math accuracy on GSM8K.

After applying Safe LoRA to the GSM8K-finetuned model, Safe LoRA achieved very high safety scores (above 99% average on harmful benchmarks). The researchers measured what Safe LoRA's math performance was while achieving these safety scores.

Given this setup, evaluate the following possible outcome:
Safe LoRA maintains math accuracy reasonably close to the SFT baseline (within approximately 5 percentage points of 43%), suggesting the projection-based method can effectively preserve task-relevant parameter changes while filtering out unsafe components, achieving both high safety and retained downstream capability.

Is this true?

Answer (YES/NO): NO